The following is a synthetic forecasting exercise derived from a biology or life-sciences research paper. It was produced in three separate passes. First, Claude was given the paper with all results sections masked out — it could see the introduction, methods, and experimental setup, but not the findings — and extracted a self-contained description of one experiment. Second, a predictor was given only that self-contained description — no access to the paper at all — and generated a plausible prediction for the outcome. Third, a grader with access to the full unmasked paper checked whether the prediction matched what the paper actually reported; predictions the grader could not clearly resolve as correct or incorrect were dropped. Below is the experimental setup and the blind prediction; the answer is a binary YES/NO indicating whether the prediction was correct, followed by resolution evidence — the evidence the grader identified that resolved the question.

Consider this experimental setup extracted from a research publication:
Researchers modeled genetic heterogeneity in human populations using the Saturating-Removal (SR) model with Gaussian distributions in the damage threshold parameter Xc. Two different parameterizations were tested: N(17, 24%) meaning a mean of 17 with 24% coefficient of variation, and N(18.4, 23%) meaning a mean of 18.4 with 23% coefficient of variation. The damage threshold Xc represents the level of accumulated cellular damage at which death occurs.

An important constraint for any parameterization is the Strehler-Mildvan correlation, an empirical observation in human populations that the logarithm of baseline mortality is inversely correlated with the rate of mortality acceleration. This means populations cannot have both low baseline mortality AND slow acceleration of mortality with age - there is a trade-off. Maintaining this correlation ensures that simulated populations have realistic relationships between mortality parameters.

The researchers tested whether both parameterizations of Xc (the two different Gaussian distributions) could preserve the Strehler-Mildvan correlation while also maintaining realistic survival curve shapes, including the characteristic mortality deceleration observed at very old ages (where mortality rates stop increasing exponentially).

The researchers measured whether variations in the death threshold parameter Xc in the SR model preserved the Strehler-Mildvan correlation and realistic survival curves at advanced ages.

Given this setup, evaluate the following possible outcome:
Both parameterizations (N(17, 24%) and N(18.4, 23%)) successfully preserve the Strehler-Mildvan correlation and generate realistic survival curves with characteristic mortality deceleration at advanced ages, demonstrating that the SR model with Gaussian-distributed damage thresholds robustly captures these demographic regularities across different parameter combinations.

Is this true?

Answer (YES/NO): YES